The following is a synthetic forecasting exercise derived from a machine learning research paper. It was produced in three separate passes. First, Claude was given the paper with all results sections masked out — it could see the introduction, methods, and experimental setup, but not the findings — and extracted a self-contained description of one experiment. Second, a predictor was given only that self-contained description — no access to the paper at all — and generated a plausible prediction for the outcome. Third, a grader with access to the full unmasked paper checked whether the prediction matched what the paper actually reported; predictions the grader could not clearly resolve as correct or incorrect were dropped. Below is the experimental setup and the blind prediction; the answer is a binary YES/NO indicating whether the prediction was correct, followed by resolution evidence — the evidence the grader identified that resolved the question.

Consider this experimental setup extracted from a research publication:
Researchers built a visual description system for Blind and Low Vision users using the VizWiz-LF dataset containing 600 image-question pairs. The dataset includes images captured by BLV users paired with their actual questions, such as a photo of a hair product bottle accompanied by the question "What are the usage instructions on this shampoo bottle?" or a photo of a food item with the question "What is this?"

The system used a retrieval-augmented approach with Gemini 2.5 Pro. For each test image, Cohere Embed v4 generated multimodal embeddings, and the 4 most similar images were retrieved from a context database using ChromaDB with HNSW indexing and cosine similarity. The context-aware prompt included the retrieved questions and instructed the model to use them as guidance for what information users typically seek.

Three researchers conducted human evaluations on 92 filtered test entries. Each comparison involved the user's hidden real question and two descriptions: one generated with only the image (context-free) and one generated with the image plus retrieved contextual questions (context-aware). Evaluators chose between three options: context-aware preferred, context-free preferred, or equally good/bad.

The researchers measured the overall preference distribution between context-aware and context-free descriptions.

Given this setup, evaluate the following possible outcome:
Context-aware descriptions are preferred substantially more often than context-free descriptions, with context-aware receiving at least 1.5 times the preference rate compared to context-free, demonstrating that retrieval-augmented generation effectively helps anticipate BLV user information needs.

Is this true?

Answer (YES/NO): YES